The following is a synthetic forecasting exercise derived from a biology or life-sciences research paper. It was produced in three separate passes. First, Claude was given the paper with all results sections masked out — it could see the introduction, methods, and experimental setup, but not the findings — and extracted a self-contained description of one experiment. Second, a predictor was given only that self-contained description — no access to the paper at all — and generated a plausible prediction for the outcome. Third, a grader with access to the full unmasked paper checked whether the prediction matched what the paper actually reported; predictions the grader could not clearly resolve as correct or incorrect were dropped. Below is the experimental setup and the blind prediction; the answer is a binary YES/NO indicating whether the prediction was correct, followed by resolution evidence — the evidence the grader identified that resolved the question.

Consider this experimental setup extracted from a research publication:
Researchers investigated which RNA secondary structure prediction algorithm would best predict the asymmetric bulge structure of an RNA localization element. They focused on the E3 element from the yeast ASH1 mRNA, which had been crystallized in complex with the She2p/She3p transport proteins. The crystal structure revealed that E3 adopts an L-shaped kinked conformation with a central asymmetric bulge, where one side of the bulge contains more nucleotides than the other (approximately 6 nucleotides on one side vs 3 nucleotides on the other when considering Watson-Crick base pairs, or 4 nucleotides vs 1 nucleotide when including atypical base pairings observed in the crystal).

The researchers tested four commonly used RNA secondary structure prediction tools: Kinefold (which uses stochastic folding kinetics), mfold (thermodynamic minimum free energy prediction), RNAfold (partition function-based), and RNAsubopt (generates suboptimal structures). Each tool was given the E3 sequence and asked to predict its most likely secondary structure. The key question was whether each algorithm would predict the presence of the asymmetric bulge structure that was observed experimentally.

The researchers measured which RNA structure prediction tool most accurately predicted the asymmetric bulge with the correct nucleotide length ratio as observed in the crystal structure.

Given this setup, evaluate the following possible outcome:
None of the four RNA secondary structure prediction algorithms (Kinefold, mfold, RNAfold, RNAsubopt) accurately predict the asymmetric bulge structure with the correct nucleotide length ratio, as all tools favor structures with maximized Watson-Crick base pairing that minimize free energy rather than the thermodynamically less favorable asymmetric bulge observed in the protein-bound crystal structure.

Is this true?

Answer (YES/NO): NO